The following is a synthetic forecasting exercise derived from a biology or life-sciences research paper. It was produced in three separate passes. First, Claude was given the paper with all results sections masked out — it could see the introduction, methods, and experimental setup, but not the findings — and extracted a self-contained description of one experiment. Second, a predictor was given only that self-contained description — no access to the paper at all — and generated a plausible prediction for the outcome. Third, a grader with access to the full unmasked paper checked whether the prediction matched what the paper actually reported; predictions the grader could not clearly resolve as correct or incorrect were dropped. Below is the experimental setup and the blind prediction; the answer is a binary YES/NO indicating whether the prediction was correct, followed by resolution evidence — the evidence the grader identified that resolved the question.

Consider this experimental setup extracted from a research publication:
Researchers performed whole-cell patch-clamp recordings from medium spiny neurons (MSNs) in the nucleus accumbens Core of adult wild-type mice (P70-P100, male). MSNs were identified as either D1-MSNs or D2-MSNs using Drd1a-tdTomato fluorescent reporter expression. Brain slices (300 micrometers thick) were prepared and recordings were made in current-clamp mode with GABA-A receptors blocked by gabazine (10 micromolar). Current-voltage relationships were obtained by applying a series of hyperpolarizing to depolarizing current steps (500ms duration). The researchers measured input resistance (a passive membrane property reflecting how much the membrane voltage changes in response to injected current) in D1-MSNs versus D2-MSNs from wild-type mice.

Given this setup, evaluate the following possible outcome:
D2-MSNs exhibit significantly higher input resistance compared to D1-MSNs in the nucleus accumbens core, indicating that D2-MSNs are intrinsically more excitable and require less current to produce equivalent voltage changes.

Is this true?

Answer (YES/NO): NO